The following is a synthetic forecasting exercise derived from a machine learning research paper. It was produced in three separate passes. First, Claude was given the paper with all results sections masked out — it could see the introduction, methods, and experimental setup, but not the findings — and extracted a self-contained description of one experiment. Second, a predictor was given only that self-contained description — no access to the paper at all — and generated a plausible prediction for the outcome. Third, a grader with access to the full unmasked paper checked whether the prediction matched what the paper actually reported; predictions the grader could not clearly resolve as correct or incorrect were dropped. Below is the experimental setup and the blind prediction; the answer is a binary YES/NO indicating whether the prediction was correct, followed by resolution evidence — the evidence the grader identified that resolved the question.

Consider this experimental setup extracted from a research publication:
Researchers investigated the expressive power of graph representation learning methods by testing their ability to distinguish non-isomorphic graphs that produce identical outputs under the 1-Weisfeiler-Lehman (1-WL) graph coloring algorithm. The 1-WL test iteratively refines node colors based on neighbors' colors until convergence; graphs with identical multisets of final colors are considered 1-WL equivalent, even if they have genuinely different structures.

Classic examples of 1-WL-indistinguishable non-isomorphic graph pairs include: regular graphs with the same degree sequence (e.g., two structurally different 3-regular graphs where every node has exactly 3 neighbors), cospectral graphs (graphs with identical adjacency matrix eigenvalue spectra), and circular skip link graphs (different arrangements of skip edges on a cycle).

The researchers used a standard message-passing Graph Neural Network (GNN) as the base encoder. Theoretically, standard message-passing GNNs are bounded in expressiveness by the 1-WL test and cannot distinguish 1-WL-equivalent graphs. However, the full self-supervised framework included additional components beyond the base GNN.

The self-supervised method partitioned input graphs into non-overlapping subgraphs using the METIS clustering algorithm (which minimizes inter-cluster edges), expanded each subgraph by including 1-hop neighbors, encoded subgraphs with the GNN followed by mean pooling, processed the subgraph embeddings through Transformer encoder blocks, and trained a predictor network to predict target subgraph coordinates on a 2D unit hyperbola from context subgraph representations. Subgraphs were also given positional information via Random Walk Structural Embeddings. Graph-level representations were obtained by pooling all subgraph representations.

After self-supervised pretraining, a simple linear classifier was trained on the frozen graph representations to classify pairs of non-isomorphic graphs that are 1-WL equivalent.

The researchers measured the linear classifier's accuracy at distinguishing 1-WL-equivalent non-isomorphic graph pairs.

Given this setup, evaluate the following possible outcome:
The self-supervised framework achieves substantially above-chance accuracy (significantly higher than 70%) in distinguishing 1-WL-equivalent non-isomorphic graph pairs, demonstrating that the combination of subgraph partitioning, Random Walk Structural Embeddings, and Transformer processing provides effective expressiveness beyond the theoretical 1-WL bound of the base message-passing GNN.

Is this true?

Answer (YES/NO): YES